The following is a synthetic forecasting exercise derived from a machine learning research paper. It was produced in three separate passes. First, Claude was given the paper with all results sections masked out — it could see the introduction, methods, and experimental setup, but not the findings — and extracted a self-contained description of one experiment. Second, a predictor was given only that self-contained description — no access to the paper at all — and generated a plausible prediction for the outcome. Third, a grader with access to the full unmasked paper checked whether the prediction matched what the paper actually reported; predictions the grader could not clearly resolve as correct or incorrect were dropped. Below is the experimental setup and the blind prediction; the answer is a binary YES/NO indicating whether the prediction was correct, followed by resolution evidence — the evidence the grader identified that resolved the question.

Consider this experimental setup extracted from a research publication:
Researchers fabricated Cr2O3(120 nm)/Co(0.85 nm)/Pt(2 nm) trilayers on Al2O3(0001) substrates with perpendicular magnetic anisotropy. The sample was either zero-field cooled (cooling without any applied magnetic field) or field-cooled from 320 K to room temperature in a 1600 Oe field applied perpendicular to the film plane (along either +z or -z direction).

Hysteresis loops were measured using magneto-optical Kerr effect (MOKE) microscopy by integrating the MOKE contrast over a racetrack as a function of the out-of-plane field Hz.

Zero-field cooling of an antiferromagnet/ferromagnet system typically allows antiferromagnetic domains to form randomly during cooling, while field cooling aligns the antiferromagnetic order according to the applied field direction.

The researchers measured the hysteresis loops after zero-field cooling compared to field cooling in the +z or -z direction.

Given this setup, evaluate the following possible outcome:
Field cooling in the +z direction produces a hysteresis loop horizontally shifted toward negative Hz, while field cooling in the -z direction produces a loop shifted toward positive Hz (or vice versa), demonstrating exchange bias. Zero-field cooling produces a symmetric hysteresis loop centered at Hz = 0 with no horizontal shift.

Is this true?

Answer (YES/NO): YES